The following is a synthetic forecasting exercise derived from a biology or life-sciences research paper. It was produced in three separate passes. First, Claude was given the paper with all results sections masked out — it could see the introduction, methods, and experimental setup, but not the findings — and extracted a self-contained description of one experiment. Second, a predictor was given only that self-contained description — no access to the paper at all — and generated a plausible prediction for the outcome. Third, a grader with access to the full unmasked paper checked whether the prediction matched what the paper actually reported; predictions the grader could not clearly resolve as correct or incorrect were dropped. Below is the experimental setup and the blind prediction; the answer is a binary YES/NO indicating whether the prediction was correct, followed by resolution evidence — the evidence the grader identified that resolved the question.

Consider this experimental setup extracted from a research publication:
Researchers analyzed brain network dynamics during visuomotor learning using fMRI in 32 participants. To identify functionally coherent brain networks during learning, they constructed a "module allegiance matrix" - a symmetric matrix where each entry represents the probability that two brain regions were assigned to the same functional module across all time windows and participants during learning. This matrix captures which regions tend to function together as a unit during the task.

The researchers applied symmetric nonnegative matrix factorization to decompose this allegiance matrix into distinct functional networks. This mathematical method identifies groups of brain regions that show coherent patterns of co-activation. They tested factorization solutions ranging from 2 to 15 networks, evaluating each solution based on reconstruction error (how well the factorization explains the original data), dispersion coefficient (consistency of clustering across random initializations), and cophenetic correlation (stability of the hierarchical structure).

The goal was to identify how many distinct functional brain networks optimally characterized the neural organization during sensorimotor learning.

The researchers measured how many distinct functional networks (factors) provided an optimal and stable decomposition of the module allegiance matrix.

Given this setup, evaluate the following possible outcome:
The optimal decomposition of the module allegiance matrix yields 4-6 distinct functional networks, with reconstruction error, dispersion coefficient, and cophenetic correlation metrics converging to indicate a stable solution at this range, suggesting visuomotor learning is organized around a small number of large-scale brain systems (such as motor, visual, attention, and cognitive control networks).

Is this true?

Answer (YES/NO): YES